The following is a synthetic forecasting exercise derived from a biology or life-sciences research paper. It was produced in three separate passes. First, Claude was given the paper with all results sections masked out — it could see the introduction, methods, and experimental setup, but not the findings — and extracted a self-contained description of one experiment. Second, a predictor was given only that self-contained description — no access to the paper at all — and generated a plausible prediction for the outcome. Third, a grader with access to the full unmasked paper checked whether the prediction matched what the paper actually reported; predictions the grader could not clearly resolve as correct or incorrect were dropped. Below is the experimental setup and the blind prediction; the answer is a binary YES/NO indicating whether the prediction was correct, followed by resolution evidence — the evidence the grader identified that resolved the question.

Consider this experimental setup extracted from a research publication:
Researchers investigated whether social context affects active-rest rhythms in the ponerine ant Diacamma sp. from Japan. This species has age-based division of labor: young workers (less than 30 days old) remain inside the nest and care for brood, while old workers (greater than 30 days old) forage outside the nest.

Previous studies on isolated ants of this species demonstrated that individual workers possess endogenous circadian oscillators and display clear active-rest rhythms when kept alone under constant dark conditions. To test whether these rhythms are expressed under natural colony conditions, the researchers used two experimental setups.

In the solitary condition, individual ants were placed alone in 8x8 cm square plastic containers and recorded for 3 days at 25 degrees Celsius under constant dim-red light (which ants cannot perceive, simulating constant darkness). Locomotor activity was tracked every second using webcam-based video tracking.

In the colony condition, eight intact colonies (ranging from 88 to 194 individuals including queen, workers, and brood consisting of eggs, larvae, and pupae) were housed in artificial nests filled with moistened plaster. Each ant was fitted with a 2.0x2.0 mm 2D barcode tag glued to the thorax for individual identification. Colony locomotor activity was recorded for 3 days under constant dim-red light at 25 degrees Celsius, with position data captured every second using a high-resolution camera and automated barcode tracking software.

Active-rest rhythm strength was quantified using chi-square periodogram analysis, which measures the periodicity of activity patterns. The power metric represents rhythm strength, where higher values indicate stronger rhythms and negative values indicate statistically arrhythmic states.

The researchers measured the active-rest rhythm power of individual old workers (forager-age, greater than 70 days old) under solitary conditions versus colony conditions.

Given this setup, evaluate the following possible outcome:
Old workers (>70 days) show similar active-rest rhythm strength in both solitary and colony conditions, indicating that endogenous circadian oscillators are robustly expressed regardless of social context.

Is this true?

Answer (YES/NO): NO